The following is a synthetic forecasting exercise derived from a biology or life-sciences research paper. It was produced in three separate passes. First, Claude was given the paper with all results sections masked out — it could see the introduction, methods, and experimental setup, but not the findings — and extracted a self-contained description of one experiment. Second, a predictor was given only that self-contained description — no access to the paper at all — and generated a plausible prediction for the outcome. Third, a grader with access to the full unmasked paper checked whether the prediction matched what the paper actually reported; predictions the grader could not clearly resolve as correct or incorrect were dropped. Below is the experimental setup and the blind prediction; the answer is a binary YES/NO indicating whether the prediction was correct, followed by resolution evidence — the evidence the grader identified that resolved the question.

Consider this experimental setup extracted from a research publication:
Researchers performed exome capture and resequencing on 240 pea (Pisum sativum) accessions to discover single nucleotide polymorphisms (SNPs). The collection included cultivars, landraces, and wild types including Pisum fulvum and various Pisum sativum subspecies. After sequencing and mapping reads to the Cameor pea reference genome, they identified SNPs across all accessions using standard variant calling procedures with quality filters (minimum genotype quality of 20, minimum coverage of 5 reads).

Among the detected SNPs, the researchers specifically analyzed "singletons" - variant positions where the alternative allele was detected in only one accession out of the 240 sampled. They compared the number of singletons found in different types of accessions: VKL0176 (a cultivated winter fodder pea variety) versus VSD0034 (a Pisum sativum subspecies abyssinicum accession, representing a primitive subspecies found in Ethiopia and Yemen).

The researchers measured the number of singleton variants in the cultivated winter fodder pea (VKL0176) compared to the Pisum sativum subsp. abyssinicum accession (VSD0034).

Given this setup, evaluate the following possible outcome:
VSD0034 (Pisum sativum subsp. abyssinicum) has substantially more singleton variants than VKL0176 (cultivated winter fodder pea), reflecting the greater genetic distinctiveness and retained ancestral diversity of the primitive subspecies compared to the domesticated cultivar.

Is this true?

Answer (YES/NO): YES